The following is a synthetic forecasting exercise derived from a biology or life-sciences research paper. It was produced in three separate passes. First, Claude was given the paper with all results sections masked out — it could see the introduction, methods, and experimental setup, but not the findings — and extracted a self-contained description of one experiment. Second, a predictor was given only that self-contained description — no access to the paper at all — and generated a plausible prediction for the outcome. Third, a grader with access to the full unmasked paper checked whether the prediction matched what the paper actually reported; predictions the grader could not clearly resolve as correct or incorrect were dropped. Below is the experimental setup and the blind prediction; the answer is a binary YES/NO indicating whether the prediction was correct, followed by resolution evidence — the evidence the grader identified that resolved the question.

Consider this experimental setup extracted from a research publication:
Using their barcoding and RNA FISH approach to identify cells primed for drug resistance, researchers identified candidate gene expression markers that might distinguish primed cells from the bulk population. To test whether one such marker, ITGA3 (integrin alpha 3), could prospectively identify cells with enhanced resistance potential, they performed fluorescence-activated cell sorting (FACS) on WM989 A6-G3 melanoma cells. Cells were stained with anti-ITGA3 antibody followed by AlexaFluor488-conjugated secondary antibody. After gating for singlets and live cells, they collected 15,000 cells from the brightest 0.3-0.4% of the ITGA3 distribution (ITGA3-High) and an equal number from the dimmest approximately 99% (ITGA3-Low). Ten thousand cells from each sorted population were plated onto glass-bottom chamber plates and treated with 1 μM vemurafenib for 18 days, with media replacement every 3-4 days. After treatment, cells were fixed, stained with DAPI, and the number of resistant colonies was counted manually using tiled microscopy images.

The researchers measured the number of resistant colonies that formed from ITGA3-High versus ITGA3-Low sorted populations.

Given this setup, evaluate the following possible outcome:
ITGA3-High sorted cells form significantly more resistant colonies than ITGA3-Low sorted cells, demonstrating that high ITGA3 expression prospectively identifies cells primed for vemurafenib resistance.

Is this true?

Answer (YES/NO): YES